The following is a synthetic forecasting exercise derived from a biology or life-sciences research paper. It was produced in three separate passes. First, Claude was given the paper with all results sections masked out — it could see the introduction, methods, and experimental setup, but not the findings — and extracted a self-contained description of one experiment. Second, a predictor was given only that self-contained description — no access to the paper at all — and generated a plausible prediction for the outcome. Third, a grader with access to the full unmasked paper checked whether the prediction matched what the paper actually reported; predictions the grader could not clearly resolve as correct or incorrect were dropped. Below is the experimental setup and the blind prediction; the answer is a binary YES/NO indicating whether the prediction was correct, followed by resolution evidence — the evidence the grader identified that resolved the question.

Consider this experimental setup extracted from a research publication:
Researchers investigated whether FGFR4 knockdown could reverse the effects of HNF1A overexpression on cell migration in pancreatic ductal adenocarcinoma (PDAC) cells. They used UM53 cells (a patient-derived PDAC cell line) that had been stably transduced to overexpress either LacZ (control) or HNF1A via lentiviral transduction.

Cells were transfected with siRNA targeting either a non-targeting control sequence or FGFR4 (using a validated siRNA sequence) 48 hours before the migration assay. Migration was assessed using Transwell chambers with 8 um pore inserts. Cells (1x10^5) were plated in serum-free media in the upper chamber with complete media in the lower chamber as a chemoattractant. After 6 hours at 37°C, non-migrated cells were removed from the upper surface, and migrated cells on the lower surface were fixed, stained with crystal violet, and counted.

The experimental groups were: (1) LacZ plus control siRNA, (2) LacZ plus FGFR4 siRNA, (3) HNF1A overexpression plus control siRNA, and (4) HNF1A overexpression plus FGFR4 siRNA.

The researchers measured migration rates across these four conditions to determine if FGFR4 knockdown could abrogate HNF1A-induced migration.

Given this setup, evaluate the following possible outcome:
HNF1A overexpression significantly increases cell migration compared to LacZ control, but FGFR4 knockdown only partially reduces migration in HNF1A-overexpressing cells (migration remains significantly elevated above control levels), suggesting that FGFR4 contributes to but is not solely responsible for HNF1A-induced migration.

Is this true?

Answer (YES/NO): NO